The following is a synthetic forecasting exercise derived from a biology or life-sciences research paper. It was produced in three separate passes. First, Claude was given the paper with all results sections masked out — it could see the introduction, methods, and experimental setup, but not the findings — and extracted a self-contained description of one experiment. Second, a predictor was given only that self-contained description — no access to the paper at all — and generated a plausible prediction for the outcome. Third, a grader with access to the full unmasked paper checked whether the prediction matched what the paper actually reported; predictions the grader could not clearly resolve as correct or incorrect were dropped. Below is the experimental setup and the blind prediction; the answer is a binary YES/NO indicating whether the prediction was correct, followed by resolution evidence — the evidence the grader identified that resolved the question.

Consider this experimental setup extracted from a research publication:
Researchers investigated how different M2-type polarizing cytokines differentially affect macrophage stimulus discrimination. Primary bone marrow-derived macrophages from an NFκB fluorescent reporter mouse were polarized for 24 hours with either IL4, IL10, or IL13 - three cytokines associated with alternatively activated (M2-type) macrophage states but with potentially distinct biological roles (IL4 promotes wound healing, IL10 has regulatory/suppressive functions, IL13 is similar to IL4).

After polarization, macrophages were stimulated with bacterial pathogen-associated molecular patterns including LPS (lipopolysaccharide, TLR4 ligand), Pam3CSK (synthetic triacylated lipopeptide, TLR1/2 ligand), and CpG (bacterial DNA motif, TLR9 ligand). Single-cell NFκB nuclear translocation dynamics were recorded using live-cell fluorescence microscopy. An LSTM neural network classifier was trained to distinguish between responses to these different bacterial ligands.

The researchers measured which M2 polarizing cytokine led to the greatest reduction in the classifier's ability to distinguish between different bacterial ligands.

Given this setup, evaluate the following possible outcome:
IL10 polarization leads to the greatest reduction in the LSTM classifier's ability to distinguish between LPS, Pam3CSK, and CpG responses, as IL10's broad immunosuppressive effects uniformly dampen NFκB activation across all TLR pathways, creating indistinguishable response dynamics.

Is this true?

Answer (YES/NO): NO